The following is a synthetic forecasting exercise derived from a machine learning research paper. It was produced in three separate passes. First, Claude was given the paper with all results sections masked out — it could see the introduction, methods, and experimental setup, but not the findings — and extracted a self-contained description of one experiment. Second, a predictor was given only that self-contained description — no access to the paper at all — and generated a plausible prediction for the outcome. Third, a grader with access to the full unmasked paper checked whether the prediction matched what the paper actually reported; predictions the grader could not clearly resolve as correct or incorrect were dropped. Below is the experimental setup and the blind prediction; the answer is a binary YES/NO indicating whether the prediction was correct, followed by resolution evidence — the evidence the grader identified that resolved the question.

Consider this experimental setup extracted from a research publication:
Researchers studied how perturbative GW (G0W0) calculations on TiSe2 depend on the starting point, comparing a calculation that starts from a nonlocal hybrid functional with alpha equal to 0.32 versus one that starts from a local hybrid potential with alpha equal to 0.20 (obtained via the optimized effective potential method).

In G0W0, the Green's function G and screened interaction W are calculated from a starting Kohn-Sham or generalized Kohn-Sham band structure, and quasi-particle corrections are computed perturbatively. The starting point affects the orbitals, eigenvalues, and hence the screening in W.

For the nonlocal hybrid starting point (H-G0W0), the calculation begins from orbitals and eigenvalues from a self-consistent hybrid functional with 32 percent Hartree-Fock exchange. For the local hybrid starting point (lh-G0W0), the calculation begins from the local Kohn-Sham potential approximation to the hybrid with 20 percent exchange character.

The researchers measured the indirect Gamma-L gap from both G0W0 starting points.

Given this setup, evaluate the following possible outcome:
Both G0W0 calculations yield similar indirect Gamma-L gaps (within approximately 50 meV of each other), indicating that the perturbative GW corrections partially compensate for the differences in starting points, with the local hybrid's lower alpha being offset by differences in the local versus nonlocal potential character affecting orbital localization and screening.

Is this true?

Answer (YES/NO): NO